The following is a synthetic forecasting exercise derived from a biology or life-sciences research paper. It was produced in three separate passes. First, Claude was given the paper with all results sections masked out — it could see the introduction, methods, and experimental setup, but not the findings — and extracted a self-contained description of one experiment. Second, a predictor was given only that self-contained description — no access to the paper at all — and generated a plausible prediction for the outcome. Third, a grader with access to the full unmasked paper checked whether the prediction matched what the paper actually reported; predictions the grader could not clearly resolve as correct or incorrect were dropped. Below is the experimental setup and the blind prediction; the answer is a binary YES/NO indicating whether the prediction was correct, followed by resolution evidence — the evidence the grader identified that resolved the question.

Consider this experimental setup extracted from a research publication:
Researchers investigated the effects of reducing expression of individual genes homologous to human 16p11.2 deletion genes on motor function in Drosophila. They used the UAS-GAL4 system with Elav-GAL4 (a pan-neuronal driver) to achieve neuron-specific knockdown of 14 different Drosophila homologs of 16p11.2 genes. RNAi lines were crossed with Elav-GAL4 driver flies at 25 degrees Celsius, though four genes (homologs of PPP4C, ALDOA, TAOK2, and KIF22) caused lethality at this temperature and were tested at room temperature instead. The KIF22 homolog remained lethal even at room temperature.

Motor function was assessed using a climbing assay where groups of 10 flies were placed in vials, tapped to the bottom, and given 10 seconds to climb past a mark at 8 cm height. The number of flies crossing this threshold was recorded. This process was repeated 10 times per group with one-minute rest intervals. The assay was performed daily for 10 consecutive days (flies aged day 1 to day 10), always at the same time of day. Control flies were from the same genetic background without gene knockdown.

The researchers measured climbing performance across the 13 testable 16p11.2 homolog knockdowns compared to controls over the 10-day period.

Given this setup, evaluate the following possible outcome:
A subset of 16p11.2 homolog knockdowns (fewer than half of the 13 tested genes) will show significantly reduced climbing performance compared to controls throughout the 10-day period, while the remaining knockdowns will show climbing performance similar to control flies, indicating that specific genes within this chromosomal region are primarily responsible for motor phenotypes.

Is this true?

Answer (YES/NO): YES